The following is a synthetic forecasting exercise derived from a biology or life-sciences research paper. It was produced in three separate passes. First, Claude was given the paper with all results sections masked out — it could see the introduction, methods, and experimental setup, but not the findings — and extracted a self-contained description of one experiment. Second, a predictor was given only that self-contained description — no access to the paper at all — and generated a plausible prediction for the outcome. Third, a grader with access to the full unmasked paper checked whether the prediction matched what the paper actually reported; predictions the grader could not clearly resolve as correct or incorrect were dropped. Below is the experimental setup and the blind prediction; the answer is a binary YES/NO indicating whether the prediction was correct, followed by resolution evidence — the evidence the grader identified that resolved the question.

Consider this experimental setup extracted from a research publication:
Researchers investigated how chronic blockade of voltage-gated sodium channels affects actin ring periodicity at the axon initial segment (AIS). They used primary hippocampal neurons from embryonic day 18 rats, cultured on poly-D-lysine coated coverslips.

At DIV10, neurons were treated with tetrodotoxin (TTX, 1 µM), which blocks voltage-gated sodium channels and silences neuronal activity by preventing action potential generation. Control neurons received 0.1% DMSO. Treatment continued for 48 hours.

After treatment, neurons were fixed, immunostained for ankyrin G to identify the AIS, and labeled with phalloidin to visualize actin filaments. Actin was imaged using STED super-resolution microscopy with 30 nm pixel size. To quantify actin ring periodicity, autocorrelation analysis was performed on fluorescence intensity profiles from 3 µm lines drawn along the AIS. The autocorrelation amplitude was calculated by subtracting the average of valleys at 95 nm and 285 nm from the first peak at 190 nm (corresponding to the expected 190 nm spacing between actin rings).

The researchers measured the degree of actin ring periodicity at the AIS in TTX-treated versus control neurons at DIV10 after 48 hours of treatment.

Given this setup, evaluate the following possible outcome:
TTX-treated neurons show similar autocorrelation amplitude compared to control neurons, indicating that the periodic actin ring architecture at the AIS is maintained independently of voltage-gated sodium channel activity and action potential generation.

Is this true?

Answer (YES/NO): NO